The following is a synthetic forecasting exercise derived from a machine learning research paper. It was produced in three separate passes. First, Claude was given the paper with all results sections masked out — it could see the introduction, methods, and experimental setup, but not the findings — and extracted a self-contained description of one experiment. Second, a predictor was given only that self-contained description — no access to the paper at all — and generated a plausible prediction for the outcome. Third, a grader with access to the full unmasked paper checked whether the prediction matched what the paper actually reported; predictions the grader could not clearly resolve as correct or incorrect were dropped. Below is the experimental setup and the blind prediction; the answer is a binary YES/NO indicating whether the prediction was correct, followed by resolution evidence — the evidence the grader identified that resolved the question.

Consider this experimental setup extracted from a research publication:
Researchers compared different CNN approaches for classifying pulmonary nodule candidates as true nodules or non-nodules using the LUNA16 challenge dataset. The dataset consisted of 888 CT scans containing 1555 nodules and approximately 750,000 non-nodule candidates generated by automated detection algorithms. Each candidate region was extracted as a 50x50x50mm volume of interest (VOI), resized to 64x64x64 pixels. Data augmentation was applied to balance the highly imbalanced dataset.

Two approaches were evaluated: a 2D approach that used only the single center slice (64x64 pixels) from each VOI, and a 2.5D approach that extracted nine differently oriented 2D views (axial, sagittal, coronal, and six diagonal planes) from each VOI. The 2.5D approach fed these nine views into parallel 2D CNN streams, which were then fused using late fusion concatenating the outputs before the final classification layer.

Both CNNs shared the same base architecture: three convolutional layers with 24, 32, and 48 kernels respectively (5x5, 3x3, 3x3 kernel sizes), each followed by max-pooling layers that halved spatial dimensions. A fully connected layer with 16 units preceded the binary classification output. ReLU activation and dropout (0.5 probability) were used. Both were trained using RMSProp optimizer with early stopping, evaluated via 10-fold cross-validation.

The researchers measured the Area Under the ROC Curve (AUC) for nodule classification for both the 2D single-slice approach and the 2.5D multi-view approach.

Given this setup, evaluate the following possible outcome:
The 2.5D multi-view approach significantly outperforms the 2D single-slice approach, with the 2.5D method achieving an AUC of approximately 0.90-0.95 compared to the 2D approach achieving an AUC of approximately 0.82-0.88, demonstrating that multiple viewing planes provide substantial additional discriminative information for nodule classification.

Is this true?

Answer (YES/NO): NO